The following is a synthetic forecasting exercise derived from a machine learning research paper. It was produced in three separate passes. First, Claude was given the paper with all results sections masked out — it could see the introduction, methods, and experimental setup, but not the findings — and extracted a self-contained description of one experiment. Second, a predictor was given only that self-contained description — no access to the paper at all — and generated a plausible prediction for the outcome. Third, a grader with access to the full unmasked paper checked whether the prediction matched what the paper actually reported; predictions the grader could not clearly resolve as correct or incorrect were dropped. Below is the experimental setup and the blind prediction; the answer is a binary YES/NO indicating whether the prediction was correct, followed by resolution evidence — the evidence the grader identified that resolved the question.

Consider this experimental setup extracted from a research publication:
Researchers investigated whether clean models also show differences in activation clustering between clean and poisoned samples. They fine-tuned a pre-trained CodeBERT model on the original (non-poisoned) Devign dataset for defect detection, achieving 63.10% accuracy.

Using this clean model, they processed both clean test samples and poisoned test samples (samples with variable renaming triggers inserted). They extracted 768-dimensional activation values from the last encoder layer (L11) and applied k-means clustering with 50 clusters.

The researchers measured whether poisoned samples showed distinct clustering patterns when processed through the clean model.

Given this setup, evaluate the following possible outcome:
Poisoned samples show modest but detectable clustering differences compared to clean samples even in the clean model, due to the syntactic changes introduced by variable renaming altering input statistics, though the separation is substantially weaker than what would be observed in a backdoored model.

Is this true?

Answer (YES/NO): NO